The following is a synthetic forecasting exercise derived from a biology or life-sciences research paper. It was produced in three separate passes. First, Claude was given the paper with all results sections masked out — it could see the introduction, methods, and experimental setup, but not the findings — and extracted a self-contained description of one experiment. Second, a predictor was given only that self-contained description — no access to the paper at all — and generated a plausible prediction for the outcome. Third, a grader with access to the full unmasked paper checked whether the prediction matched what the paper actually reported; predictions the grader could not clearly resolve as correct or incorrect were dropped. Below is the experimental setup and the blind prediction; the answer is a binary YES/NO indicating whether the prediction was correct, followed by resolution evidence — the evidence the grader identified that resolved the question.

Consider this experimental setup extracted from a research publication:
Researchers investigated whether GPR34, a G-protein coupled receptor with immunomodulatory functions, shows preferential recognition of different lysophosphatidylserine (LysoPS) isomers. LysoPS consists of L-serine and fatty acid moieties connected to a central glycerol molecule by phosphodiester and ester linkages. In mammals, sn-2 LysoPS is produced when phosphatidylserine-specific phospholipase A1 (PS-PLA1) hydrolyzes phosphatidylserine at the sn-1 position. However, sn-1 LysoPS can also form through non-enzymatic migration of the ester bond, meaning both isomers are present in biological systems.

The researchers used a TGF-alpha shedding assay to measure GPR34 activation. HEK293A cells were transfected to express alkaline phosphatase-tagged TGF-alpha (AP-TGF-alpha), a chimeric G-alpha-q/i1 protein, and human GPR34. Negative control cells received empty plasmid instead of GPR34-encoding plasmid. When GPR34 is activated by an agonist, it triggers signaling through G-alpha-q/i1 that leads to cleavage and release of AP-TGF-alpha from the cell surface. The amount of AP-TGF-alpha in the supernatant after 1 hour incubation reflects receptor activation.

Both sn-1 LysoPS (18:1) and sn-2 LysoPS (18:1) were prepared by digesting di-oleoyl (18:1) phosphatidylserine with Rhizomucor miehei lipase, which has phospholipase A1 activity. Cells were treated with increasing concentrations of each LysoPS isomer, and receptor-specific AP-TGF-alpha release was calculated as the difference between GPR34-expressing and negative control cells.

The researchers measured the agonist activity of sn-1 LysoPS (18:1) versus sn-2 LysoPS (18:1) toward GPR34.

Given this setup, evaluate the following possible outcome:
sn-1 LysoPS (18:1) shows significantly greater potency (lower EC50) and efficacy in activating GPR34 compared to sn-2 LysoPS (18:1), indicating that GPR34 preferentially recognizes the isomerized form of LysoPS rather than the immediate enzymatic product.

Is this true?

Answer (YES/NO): NO